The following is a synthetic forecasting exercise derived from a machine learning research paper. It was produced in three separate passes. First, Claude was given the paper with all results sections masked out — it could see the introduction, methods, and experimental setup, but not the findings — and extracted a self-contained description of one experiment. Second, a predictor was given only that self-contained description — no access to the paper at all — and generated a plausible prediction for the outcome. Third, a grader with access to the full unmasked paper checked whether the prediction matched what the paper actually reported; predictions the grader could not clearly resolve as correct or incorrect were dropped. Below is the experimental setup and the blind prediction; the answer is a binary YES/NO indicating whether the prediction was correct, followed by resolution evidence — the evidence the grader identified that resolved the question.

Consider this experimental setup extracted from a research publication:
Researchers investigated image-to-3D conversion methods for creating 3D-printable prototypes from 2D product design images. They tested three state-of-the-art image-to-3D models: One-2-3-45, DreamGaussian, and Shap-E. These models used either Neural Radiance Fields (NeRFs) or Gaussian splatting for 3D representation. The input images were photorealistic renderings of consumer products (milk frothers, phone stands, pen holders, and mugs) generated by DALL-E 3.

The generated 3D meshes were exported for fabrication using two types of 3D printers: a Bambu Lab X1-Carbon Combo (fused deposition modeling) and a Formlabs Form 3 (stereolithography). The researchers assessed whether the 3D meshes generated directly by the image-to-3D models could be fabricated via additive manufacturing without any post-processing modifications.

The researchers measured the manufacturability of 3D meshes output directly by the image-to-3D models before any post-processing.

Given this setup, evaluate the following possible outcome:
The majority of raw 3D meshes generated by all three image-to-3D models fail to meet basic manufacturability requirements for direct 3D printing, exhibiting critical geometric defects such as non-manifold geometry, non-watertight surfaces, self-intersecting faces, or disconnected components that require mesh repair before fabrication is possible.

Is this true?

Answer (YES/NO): YES